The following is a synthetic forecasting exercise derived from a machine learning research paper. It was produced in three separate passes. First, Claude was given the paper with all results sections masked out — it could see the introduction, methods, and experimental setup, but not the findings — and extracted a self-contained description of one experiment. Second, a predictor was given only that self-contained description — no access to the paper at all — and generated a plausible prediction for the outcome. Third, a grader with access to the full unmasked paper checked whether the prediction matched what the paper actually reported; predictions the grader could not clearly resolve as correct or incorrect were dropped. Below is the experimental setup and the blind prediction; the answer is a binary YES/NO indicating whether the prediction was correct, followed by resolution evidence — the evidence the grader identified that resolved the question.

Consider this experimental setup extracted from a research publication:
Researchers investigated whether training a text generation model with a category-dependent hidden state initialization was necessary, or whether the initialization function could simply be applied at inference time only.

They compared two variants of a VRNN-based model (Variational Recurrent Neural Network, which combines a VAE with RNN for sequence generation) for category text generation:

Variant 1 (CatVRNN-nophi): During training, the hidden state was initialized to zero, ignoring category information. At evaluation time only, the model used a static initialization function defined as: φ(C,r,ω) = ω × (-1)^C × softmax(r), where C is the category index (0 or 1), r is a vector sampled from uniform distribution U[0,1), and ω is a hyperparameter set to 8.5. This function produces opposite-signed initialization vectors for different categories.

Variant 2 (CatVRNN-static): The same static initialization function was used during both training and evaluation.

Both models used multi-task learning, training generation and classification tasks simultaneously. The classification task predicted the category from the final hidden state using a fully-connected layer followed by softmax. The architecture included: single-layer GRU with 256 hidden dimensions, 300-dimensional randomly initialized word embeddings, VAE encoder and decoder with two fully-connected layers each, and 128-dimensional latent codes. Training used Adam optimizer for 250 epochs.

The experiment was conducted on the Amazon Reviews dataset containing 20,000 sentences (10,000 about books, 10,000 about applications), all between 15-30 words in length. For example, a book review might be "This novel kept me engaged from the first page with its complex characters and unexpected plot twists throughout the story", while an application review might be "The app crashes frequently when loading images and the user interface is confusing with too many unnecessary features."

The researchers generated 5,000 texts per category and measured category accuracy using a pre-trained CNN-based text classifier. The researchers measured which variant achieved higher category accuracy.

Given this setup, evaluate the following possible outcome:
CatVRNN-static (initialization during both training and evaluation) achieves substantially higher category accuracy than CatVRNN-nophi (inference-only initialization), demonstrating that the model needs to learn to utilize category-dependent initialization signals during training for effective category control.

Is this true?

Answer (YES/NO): YES